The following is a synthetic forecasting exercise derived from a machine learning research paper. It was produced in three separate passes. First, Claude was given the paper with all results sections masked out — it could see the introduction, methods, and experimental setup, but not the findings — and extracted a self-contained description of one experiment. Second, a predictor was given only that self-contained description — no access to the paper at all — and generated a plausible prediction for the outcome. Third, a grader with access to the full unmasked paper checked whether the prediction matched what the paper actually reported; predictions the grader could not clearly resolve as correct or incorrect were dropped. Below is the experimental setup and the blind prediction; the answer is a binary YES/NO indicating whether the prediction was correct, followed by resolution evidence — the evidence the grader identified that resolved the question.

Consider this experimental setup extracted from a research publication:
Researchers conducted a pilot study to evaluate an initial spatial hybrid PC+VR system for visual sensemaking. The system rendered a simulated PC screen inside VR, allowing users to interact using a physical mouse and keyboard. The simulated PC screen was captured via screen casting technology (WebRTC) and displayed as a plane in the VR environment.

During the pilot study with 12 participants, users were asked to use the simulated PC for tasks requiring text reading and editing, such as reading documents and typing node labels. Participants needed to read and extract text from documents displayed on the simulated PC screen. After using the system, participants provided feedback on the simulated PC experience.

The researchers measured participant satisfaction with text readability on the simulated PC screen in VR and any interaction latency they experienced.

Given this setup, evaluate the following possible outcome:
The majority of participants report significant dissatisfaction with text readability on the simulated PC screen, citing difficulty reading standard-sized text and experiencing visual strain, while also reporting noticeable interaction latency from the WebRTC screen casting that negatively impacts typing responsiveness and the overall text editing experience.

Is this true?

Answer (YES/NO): NO